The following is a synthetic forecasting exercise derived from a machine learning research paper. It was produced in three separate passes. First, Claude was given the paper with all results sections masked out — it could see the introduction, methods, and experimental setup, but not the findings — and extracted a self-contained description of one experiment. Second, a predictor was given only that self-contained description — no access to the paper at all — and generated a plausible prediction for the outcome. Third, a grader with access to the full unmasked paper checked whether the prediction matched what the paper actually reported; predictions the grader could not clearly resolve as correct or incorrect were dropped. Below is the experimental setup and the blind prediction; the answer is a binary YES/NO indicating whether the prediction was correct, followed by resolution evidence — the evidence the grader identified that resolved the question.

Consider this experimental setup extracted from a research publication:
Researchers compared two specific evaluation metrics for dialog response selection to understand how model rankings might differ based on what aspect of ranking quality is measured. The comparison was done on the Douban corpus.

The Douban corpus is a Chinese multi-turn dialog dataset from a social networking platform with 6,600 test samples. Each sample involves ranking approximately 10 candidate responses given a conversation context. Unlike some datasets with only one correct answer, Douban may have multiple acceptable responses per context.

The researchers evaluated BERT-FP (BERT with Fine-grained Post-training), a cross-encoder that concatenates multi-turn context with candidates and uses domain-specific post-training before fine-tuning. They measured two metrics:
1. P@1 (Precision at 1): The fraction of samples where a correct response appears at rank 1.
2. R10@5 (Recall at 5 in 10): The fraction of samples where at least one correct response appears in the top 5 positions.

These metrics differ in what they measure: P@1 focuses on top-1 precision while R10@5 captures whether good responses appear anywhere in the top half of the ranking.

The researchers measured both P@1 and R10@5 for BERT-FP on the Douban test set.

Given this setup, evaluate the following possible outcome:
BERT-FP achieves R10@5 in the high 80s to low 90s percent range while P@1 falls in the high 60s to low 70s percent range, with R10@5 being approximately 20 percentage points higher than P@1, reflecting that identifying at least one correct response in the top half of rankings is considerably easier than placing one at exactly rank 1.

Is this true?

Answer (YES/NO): NO